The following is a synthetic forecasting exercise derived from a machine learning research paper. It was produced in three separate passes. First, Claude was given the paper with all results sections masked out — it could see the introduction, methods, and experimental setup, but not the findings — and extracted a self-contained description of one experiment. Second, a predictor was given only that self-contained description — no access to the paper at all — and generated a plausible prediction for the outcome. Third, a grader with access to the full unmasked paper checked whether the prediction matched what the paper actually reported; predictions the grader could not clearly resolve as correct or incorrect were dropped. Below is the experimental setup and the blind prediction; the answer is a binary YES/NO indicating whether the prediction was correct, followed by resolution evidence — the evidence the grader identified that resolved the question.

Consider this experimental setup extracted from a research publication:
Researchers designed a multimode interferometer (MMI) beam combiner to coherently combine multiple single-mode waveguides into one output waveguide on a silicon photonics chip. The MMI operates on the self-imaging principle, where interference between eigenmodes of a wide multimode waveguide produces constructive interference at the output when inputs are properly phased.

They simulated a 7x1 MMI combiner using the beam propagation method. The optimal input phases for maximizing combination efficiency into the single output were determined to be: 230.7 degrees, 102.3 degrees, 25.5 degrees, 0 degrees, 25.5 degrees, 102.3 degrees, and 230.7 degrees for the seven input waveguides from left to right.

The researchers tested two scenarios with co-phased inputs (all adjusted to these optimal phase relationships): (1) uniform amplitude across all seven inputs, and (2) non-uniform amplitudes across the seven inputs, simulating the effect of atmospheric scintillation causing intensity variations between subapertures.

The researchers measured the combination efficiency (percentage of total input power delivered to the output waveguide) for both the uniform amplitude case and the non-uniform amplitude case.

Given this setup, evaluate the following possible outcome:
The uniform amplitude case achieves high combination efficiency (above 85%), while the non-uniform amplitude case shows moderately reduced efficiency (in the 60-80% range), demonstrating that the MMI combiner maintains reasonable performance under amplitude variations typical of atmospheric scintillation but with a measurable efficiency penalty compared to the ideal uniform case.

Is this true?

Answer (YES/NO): NO